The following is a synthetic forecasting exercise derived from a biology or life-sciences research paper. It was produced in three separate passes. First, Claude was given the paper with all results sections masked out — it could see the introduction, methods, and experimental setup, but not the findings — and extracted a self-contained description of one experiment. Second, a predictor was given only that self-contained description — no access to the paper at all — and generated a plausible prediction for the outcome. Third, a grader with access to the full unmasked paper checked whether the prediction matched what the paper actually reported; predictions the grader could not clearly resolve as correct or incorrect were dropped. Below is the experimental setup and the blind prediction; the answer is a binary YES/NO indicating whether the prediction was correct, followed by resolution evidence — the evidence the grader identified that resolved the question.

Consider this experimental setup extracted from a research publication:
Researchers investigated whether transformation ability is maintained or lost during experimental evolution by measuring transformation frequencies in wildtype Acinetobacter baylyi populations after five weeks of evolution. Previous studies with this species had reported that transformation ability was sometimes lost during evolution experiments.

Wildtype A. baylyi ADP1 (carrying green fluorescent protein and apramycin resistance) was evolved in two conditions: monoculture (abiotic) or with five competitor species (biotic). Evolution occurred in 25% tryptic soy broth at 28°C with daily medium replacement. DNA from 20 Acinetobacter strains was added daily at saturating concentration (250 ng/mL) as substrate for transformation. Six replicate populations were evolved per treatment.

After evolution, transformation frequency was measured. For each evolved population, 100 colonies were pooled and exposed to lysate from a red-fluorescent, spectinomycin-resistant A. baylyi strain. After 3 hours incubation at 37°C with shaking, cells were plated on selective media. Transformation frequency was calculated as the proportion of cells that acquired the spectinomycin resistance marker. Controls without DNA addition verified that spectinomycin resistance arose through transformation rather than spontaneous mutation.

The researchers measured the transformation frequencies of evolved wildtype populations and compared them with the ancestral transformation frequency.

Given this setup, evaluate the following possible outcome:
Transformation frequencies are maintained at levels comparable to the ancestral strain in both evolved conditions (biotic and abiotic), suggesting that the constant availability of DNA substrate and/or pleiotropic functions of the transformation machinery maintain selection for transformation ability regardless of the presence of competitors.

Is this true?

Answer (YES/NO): YES